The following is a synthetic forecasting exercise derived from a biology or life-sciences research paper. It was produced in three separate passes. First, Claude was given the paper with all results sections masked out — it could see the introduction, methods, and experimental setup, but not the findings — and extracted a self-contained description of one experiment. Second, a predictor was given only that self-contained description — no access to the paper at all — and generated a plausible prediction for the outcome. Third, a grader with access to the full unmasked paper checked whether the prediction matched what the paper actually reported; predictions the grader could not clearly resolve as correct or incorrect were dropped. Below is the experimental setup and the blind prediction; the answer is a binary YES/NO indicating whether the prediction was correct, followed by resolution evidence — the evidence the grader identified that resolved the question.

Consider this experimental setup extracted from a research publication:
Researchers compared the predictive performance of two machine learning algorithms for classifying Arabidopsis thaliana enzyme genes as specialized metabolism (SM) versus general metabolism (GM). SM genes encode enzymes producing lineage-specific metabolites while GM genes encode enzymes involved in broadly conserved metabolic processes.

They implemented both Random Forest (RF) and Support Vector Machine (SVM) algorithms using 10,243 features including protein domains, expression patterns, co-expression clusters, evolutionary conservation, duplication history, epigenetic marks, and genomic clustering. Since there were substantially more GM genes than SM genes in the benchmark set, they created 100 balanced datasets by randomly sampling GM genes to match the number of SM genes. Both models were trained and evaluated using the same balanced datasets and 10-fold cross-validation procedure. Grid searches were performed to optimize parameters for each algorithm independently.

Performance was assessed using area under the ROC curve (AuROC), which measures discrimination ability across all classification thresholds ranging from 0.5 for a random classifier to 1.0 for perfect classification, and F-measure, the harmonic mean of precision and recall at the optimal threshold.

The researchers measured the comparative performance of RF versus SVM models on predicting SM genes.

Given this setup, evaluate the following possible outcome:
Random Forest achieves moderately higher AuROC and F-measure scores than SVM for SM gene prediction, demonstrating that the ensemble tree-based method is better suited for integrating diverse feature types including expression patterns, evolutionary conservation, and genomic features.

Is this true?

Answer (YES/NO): NO